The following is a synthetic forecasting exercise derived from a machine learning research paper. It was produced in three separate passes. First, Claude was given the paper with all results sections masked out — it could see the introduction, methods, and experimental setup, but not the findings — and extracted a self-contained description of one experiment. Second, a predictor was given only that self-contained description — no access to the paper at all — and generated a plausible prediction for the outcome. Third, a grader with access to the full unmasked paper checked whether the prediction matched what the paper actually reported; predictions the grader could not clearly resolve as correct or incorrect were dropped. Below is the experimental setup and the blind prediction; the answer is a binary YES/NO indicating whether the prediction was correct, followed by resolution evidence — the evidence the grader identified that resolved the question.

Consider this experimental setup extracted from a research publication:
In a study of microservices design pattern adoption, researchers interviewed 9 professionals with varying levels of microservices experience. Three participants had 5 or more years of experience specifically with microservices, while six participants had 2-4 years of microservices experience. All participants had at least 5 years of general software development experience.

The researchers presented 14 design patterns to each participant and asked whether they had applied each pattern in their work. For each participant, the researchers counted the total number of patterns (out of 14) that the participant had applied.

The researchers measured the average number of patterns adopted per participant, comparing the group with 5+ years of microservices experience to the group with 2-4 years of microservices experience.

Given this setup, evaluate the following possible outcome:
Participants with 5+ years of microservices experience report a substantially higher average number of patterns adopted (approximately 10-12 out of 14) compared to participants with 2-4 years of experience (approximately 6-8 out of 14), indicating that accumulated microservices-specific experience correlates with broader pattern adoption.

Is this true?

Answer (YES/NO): NO